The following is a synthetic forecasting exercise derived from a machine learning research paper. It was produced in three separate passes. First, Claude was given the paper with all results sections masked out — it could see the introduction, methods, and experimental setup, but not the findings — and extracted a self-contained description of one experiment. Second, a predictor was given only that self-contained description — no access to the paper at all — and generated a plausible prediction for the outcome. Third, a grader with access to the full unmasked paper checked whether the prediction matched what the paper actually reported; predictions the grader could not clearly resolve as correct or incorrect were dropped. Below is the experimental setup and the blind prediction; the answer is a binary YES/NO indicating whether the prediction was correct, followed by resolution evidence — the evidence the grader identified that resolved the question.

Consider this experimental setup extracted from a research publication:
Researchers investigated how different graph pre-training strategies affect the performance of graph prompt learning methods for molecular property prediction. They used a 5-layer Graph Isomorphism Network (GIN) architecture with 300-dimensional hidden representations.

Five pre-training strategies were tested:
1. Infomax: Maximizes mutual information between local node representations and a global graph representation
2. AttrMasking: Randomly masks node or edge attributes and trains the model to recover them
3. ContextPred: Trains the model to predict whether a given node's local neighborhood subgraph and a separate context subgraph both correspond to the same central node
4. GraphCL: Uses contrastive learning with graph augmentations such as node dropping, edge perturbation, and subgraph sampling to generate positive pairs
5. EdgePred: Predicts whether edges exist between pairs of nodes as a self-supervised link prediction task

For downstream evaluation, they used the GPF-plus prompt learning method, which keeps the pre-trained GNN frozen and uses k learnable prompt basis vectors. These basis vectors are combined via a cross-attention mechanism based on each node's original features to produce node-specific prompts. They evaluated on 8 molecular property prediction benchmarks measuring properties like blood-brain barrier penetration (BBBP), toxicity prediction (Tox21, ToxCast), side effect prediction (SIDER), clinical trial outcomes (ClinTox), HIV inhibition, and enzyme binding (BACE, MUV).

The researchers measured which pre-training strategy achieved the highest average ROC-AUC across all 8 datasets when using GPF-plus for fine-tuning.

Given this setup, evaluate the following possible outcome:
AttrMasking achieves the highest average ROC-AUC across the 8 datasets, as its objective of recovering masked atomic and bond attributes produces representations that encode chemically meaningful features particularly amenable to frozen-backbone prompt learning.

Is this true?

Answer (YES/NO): NO